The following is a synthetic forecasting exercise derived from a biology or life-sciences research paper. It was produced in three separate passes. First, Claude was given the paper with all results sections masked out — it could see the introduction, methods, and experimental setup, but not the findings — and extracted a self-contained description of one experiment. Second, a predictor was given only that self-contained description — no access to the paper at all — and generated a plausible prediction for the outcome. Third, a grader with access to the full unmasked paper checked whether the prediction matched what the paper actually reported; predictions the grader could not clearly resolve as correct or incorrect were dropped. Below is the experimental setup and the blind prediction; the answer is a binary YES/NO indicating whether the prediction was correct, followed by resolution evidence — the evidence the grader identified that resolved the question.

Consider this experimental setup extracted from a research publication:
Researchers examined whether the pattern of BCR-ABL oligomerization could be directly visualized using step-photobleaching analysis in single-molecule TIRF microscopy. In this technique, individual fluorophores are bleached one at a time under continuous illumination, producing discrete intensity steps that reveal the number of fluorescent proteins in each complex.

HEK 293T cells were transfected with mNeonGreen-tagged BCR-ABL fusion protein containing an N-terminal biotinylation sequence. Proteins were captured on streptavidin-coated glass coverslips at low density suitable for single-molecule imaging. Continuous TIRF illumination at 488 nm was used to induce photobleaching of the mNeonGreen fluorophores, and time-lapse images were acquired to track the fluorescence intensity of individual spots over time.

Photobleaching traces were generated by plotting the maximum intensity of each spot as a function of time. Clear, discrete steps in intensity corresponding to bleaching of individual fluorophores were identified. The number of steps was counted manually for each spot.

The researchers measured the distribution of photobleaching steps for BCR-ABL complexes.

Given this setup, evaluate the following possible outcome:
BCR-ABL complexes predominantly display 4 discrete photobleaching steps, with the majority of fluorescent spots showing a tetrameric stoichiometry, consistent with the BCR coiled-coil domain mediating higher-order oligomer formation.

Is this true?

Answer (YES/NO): NO